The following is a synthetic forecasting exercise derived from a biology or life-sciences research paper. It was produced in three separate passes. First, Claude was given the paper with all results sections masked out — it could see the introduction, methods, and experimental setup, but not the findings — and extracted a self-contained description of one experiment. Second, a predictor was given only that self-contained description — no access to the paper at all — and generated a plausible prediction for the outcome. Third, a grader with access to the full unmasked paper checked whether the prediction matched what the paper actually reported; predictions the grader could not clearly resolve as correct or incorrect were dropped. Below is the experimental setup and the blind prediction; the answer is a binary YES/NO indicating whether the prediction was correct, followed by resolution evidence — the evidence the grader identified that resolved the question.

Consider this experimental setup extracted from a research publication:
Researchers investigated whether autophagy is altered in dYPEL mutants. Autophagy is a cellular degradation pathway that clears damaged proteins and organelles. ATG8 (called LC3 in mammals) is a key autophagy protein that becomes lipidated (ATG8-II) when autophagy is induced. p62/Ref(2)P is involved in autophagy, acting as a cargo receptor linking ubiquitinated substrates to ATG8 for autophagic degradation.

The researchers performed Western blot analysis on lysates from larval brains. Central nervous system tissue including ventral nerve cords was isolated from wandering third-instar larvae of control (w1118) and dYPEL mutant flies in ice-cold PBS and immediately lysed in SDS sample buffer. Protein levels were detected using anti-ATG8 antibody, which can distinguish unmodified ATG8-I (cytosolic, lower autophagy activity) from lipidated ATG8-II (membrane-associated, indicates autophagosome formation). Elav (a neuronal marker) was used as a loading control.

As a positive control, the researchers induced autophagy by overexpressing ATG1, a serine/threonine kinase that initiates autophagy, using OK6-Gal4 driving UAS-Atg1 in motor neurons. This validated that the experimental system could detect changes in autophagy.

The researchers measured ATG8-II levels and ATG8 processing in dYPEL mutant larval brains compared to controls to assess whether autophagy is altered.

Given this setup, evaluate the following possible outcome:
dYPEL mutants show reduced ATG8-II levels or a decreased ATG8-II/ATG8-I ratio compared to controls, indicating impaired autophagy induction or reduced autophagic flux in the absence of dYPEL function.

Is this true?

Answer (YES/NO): NO